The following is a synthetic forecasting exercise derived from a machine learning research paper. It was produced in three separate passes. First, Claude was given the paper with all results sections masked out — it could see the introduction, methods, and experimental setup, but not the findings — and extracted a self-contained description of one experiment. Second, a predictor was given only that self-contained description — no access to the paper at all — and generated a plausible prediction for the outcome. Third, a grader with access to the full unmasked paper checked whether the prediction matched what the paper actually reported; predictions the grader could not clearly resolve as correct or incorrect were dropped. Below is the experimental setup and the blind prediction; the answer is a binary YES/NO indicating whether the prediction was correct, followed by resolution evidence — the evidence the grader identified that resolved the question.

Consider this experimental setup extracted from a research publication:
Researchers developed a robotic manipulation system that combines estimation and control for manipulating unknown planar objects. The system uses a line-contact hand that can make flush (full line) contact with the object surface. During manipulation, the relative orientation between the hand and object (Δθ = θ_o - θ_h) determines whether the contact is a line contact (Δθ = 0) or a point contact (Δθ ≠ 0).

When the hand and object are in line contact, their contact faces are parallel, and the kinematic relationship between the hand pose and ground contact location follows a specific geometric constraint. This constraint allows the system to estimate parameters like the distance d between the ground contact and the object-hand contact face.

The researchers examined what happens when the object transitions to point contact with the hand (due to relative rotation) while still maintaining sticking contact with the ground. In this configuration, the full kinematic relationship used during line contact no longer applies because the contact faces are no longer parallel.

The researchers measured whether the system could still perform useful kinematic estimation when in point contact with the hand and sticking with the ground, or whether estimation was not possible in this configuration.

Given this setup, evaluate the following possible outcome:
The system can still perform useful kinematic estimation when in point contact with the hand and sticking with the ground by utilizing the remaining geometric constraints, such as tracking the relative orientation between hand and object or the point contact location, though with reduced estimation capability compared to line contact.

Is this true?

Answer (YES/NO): YES